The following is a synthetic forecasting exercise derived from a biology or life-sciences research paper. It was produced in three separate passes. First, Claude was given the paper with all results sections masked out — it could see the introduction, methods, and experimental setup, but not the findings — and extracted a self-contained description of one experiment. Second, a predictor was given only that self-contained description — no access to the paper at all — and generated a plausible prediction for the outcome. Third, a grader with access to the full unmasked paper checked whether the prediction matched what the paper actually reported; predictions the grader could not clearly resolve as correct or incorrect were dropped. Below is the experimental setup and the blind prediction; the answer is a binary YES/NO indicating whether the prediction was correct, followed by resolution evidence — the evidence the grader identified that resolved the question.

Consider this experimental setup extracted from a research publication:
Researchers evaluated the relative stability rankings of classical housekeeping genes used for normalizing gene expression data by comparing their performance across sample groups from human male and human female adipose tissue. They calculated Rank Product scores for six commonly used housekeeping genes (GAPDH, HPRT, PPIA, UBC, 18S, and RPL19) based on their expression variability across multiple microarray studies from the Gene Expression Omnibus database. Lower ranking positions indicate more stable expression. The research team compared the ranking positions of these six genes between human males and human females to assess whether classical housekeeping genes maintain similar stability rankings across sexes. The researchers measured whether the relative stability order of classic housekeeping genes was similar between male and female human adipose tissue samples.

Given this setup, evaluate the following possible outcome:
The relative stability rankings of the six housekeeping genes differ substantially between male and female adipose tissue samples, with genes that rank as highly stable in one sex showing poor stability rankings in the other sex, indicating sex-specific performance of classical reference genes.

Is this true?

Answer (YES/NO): NO